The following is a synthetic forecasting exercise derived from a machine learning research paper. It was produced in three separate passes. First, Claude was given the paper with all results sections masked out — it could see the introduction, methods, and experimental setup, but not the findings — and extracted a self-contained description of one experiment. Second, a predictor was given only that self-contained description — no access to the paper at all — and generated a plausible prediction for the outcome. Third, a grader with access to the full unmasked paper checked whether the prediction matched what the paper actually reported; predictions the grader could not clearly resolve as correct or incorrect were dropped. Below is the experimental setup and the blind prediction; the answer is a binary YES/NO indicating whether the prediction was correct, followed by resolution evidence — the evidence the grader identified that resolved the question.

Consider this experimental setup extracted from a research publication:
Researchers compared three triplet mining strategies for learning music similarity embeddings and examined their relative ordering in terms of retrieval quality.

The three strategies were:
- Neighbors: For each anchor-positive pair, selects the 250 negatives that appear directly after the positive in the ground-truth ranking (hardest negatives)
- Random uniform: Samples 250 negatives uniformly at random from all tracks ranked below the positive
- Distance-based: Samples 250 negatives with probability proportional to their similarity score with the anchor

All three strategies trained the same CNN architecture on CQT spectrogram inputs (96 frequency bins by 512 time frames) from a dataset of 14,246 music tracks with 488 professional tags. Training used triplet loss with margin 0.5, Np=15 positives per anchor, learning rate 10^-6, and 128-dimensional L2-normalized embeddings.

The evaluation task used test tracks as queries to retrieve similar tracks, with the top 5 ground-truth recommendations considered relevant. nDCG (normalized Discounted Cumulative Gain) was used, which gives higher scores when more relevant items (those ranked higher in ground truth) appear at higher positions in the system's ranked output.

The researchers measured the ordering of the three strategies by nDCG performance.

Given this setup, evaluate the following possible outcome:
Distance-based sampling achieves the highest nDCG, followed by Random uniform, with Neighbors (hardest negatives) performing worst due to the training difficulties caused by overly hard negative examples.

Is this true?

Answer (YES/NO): YES